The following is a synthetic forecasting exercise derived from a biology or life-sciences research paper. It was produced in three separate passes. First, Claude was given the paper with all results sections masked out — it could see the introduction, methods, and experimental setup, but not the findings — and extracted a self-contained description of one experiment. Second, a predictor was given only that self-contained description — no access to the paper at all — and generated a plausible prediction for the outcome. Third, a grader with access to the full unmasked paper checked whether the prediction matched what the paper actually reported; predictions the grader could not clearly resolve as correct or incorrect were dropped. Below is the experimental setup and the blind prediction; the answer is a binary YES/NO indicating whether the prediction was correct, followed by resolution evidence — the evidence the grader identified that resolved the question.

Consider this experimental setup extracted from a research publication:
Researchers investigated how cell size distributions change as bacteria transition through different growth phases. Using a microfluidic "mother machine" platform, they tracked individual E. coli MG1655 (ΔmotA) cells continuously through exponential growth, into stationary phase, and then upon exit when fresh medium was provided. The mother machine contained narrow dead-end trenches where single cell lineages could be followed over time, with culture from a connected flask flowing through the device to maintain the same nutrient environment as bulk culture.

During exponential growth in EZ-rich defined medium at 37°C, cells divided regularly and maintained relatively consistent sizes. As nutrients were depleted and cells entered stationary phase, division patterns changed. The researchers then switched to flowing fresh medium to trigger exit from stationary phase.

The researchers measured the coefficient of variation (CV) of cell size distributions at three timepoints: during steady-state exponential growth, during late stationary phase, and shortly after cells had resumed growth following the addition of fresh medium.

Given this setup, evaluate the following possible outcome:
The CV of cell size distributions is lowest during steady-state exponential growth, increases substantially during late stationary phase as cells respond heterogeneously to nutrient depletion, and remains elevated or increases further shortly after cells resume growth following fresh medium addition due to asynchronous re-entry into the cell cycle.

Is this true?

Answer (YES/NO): NO